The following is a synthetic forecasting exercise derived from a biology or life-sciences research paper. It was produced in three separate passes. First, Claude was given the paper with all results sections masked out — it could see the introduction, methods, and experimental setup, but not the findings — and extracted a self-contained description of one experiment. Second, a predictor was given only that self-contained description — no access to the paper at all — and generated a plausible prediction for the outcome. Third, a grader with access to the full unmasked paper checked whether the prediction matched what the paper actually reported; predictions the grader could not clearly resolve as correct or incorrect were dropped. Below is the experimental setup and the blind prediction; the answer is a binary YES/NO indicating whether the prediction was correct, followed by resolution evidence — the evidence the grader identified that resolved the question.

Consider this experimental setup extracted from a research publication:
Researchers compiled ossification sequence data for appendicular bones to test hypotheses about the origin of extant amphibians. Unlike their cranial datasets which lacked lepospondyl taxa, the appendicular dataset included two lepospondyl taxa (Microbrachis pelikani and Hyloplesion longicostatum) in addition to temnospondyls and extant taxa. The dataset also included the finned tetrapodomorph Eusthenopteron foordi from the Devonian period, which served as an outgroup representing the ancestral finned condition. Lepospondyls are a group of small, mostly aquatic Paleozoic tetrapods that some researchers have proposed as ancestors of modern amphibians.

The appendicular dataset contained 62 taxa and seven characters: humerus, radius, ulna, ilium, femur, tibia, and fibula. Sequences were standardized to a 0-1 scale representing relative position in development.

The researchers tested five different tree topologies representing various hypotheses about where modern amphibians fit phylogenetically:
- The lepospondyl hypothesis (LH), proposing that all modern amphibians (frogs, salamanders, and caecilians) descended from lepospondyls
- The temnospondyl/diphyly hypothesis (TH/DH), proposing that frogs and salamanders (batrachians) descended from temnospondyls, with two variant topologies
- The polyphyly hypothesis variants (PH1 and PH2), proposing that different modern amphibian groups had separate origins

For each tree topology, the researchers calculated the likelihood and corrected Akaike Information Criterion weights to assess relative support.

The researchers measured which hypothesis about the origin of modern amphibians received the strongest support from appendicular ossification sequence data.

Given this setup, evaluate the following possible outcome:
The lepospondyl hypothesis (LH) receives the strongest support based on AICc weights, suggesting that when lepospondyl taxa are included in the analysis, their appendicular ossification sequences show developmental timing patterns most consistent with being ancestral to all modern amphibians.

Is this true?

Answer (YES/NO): NO